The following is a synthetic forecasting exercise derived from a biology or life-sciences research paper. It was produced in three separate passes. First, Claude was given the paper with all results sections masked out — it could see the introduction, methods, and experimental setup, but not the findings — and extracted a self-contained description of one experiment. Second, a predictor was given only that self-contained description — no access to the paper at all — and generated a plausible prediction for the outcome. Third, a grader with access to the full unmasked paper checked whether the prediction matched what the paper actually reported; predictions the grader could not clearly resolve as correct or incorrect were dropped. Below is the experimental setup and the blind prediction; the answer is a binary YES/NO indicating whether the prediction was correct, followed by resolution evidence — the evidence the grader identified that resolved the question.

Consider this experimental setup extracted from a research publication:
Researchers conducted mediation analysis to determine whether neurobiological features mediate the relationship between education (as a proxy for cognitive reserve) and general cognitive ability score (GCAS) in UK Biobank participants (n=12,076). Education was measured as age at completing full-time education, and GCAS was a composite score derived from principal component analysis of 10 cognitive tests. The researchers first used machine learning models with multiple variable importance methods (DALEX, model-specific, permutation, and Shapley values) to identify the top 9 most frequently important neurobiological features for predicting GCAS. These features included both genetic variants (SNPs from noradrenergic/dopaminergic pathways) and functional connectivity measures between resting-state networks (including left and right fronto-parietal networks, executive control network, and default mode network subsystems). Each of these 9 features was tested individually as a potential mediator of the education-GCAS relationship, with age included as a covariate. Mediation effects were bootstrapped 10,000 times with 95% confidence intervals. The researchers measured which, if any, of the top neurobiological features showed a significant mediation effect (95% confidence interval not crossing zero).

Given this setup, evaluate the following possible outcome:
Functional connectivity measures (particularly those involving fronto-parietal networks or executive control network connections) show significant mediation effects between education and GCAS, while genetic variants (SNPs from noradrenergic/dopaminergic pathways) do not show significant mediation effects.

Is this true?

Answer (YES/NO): YES